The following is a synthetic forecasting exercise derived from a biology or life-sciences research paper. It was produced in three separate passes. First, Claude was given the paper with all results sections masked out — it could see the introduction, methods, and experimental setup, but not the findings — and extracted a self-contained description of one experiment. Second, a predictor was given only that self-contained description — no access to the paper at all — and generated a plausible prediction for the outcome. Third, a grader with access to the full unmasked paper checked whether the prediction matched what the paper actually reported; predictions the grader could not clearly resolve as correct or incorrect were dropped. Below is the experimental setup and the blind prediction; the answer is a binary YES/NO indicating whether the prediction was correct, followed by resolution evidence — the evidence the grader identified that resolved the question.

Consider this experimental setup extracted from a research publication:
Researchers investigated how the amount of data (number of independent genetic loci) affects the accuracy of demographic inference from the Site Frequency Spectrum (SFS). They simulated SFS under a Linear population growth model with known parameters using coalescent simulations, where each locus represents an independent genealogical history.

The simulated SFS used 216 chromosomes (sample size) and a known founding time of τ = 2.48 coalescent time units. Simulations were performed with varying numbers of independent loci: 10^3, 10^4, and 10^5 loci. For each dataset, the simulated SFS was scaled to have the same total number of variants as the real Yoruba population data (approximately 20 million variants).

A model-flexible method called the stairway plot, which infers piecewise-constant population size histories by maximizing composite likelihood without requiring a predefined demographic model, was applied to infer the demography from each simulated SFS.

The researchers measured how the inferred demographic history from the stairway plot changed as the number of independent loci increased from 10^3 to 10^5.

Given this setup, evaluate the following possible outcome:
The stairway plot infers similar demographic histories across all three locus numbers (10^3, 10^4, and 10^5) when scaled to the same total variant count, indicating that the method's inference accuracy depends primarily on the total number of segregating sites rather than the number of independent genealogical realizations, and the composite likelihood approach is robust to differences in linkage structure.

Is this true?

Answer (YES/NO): NO